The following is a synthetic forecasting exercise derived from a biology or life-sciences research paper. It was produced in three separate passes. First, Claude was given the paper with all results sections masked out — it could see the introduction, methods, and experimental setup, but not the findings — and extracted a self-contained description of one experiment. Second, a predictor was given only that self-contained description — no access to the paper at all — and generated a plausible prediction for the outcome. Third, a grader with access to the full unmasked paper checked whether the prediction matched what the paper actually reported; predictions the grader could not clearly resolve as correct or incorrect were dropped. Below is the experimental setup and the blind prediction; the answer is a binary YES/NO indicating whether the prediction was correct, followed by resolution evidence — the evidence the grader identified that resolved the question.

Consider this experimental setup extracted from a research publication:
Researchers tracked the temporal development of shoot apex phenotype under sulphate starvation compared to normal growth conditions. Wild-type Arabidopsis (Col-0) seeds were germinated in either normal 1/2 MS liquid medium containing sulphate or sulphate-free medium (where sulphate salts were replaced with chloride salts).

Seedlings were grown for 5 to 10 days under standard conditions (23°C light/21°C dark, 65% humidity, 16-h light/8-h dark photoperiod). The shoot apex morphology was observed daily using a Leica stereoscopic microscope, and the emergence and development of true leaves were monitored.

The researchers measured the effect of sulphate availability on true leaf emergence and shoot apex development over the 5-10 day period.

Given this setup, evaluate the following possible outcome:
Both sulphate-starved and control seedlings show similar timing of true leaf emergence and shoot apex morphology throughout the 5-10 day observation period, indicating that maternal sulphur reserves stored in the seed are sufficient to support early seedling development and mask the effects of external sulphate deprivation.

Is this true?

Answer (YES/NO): NO